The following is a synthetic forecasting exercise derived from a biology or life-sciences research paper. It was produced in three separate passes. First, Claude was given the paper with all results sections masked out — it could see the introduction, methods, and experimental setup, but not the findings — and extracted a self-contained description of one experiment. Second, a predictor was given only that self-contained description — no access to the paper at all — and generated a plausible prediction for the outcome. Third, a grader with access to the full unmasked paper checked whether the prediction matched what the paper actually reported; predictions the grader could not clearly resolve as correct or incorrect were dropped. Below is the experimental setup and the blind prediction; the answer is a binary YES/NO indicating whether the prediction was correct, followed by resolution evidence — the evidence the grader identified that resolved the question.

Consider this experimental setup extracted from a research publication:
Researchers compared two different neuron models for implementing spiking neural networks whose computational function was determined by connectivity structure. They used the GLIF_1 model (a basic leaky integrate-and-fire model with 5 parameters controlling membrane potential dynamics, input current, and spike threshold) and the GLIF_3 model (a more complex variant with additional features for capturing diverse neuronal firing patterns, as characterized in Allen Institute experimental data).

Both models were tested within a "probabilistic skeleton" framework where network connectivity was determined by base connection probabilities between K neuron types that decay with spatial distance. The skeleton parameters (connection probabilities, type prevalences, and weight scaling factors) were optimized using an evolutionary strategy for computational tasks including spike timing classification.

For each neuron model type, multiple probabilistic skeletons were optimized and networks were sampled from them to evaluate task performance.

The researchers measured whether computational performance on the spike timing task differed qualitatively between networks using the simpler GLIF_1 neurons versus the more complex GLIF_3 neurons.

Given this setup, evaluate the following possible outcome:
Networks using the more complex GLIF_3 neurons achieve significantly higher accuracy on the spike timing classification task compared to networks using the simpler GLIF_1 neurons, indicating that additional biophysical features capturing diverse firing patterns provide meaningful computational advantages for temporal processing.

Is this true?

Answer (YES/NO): NO